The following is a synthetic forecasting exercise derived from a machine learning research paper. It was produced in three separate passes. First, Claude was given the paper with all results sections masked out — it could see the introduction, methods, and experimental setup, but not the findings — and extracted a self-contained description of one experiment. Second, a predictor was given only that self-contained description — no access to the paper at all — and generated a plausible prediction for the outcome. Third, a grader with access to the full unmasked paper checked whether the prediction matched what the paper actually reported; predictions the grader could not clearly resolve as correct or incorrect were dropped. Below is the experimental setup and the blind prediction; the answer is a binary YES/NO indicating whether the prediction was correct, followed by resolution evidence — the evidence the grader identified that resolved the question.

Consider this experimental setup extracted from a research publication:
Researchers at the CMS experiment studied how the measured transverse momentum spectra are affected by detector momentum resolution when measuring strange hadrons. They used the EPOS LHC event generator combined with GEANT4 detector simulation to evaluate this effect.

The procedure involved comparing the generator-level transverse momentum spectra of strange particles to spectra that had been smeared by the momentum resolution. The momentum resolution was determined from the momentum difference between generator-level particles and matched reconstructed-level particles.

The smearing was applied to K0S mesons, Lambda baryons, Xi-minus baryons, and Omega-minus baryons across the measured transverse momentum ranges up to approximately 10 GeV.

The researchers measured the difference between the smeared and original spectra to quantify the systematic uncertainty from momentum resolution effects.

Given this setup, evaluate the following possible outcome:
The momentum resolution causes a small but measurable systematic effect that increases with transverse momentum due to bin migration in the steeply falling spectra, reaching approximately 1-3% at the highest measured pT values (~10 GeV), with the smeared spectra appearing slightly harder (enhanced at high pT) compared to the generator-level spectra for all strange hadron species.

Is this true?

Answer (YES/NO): NO